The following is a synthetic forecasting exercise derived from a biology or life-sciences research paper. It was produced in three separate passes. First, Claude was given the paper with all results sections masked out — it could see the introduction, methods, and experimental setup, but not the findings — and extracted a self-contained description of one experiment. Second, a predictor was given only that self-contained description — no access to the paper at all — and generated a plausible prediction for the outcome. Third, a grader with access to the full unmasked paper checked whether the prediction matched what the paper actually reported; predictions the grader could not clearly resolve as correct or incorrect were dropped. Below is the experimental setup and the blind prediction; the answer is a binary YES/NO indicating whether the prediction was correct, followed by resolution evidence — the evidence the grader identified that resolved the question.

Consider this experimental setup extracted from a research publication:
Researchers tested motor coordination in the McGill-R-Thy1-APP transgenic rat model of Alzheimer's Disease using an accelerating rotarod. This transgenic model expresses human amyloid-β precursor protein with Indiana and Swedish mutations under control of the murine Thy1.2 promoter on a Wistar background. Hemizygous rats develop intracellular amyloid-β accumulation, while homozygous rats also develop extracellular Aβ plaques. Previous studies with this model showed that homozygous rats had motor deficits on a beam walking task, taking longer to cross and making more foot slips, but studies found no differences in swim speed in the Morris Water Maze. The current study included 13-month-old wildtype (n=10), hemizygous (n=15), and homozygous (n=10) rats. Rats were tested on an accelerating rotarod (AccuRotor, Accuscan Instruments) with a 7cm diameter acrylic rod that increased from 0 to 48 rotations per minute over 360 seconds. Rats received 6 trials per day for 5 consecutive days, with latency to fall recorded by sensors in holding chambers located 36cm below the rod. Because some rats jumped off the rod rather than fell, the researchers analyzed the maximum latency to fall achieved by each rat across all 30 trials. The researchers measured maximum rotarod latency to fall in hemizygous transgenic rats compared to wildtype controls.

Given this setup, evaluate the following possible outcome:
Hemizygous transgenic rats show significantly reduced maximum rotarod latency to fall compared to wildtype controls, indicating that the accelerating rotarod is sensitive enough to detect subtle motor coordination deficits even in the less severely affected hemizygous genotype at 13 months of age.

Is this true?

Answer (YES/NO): NO